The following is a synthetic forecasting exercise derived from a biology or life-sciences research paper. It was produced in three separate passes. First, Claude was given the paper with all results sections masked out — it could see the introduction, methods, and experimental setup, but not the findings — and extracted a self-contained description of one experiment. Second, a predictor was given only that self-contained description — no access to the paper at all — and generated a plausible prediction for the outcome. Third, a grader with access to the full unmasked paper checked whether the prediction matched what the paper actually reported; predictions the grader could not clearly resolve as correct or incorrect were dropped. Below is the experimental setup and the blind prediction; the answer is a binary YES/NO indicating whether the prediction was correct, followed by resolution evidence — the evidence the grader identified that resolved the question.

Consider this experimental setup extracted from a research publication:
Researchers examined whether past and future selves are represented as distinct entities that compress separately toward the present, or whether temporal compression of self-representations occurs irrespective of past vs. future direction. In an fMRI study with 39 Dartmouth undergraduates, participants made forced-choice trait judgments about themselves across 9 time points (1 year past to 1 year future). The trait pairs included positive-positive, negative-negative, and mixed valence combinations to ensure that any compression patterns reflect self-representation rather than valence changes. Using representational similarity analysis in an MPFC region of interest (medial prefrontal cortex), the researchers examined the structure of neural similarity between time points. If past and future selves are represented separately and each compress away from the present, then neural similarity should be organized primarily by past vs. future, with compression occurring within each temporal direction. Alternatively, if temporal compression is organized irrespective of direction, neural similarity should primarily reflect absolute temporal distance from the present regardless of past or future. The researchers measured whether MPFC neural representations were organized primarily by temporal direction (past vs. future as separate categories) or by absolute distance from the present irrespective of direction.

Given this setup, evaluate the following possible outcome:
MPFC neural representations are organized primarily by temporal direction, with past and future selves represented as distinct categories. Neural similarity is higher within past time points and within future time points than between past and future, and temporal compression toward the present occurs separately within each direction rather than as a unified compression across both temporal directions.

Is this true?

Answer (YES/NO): NO